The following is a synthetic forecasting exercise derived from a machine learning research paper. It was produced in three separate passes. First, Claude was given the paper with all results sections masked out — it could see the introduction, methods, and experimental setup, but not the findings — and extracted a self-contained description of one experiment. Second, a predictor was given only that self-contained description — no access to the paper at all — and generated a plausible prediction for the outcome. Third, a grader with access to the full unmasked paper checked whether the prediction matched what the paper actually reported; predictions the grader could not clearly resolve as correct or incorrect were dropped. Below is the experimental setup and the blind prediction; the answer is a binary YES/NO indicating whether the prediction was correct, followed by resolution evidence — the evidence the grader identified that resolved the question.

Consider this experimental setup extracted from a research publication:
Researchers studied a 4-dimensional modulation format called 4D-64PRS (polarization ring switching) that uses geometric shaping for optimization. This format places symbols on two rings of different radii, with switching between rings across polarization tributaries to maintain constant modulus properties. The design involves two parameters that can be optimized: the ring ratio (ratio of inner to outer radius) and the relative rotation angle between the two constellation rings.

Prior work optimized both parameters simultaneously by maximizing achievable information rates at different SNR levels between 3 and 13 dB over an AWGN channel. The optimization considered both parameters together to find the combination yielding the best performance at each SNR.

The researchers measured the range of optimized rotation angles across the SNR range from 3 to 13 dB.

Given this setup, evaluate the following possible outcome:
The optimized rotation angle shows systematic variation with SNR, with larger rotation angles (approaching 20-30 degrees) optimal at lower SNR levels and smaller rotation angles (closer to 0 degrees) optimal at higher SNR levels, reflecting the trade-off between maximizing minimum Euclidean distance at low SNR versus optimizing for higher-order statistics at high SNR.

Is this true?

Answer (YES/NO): NO